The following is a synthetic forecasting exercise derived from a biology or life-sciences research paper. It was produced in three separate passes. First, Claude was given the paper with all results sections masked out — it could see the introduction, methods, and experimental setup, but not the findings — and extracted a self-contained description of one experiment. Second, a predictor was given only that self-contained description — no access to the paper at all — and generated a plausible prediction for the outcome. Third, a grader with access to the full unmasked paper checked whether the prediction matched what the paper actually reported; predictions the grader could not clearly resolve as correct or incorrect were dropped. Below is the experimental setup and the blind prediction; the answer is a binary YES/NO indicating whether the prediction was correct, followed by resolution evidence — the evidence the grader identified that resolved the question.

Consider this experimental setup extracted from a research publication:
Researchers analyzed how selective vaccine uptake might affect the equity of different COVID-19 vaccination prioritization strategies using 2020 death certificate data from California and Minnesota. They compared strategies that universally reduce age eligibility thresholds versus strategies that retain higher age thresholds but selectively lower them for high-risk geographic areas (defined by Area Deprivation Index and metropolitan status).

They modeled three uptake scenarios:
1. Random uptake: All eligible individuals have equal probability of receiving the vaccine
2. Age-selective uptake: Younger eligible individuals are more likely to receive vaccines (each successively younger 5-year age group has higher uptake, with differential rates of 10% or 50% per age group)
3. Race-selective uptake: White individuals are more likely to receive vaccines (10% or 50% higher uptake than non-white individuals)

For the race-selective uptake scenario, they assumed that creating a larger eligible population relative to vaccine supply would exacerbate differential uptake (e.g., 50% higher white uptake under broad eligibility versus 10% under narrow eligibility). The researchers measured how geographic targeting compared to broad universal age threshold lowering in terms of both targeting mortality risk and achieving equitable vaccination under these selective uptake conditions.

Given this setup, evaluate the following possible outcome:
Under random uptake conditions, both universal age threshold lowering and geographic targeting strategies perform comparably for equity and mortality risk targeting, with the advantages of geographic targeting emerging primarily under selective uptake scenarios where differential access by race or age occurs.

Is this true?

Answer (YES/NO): NO